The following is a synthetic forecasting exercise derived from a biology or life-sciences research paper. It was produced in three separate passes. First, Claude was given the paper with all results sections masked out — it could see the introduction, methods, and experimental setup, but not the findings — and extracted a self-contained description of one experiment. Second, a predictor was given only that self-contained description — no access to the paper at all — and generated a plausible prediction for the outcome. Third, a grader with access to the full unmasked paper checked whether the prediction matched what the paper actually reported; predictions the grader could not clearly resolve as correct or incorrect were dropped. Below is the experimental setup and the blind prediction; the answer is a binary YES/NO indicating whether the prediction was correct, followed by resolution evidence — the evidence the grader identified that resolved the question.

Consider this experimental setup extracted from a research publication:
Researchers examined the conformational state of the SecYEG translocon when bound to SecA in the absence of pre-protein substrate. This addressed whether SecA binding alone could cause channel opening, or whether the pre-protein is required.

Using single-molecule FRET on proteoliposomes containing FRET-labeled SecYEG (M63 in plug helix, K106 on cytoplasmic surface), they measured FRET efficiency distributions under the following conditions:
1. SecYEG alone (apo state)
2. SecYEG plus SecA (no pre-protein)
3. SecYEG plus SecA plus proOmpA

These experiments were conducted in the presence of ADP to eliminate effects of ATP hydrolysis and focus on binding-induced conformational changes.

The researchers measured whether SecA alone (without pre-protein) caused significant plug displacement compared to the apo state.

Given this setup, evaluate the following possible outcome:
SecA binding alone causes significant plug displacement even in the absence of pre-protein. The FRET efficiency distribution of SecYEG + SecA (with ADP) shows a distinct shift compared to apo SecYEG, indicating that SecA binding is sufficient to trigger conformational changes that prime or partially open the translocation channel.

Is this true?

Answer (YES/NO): NO